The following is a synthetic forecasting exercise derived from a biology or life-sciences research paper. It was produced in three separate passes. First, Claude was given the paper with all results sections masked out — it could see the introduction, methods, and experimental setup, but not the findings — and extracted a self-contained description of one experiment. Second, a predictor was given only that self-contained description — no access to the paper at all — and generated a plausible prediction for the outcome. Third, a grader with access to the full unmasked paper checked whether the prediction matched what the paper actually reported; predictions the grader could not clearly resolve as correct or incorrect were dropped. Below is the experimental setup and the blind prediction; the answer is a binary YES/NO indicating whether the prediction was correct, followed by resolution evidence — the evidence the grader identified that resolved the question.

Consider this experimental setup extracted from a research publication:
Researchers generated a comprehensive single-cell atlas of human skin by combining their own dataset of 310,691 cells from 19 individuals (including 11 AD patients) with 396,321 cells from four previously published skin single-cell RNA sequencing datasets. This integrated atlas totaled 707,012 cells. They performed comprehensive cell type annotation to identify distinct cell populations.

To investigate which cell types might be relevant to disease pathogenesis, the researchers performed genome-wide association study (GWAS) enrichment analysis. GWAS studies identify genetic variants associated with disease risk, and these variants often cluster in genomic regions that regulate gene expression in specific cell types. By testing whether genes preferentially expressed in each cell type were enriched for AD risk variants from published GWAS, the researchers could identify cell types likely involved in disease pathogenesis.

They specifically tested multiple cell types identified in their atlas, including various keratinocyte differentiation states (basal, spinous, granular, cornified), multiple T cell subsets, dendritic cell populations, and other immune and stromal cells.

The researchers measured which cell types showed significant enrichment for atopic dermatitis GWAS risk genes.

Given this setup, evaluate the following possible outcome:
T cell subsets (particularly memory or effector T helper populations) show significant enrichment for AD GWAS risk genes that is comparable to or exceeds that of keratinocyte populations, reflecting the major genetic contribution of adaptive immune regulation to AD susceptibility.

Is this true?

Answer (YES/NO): YES